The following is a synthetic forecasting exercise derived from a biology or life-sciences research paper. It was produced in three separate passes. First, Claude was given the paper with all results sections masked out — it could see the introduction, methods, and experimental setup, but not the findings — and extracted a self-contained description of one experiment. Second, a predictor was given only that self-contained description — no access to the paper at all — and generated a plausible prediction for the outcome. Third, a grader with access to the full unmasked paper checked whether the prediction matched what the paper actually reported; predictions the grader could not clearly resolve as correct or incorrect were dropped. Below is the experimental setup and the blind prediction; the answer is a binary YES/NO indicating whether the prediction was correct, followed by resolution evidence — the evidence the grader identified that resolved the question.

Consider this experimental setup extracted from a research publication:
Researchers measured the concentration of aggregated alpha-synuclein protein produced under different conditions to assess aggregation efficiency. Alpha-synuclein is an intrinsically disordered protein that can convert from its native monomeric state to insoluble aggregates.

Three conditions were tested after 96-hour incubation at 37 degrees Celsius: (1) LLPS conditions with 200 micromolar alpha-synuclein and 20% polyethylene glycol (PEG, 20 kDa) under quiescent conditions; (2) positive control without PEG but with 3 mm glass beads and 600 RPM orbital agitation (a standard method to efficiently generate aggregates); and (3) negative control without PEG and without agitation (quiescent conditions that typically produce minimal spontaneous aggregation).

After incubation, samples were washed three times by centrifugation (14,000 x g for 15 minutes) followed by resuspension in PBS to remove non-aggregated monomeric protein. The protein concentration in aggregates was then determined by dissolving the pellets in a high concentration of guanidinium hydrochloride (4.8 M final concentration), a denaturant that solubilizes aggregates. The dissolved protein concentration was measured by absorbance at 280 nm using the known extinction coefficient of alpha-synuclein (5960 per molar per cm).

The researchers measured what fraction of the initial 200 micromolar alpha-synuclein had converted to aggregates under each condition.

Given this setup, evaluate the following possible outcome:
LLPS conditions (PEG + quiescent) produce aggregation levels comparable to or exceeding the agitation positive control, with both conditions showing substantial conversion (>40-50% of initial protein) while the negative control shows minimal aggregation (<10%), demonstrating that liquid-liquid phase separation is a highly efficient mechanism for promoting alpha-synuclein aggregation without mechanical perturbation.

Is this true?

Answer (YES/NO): NO